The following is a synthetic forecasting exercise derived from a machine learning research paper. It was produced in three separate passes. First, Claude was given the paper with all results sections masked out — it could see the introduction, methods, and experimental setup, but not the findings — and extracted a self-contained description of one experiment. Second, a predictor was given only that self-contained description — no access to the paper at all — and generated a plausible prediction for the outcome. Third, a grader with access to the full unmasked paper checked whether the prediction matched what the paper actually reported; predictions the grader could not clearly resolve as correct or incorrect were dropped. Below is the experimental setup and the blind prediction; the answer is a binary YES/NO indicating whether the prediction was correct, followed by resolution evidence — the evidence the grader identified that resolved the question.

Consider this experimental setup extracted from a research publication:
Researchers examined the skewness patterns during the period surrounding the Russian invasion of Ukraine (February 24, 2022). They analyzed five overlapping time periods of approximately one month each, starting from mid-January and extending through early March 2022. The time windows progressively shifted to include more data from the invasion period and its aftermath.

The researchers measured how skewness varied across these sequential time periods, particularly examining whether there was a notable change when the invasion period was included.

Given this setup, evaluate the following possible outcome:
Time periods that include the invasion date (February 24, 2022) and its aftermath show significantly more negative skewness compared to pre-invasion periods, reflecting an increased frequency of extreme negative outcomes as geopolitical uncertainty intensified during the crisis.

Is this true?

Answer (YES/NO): NO